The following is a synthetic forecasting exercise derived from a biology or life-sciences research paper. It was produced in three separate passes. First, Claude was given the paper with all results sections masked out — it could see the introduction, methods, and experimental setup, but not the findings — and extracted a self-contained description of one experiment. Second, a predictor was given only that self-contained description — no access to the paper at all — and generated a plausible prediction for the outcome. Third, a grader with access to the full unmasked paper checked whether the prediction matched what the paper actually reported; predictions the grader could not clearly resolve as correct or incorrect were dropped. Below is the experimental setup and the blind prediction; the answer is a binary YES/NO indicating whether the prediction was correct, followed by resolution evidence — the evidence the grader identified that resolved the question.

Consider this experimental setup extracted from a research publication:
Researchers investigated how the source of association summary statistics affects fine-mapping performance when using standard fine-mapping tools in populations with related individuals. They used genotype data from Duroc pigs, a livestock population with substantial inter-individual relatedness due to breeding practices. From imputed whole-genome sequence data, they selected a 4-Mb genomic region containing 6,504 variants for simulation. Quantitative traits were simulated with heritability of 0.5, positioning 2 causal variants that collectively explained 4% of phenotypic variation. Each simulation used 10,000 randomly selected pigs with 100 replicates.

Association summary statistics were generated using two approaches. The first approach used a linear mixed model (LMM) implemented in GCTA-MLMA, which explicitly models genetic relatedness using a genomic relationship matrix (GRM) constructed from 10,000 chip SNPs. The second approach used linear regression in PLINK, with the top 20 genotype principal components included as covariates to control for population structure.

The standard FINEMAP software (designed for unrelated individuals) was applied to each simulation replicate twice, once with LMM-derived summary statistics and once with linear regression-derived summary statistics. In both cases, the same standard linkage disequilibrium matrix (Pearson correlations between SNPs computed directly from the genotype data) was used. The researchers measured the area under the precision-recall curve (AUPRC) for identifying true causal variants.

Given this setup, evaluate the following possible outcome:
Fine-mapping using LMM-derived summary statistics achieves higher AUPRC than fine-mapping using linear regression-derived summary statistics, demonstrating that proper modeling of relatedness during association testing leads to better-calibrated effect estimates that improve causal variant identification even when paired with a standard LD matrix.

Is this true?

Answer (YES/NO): NO